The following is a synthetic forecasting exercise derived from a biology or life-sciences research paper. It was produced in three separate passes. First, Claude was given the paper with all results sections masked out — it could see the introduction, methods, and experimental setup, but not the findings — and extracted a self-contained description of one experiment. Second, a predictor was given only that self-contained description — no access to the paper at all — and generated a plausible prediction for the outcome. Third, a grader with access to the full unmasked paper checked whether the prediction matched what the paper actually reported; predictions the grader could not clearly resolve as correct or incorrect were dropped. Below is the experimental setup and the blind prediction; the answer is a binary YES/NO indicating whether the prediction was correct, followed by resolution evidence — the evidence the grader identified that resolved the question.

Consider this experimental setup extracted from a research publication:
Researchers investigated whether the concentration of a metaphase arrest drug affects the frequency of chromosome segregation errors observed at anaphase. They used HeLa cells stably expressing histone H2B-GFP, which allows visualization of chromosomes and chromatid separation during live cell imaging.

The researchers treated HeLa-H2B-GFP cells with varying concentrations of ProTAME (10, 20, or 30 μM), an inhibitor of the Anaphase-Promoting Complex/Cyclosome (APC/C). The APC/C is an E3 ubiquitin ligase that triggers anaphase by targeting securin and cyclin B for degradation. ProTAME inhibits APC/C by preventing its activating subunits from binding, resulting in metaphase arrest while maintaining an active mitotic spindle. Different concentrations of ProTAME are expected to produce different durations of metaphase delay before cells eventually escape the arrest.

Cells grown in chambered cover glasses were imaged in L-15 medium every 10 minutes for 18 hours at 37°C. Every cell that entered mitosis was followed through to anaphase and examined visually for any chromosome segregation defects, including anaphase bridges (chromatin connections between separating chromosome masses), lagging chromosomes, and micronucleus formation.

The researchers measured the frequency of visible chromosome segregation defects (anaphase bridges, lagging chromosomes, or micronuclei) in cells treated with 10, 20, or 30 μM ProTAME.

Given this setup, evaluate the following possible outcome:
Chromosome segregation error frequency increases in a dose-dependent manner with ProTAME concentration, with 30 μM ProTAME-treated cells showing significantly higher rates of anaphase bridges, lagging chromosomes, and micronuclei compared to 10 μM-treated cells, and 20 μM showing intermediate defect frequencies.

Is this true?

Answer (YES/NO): NO